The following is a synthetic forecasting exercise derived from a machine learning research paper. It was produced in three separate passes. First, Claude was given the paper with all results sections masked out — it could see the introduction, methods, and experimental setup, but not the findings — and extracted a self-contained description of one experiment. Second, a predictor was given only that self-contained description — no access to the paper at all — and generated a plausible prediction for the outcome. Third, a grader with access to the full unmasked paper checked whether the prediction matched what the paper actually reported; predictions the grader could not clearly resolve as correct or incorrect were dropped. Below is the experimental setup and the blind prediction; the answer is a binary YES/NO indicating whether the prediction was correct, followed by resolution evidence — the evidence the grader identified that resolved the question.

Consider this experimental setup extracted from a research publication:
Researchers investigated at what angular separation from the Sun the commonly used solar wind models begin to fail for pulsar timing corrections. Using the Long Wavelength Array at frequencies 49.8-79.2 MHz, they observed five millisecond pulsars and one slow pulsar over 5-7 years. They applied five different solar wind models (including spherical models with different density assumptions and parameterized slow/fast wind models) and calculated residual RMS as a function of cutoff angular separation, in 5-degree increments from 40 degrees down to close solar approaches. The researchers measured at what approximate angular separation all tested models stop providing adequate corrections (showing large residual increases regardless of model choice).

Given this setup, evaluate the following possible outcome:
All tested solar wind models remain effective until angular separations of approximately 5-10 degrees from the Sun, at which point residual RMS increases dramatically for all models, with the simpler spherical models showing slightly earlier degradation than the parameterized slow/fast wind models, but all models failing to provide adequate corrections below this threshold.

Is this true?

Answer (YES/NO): NO